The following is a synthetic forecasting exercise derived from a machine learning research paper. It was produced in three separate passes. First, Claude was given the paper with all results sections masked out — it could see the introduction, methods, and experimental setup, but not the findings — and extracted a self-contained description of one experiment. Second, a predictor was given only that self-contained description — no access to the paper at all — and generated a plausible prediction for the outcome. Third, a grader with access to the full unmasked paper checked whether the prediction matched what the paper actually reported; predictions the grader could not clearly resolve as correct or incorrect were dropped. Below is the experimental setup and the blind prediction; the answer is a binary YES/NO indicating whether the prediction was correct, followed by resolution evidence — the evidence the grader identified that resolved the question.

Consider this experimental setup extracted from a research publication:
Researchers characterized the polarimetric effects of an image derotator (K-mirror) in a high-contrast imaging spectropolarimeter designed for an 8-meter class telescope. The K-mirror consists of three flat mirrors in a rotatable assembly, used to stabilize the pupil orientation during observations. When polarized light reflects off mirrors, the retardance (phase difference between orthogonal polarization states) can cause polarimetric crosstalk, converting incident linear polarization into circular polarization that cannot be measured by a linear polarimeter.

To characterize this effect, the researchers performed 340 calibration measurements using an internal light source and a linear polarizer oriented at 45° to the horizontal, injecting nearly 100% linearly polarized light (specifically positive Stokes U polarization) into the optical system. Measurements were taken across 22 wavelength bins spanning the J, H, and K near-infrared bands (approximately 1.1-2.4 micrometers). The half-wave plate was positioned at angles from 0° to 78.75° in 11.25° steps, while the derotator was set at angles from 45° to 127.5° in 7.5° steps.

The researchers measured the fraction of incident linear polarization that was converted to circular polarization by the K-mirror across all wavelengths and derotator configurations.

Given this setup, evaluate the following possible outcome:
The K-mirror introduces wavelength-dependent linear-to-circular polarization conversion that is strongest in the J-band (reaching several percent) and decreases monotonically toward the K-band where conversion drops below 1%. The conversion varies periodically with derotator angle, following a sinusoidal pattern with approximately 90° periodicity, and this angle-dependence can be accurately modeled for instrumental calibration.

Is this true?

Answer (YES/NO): NO